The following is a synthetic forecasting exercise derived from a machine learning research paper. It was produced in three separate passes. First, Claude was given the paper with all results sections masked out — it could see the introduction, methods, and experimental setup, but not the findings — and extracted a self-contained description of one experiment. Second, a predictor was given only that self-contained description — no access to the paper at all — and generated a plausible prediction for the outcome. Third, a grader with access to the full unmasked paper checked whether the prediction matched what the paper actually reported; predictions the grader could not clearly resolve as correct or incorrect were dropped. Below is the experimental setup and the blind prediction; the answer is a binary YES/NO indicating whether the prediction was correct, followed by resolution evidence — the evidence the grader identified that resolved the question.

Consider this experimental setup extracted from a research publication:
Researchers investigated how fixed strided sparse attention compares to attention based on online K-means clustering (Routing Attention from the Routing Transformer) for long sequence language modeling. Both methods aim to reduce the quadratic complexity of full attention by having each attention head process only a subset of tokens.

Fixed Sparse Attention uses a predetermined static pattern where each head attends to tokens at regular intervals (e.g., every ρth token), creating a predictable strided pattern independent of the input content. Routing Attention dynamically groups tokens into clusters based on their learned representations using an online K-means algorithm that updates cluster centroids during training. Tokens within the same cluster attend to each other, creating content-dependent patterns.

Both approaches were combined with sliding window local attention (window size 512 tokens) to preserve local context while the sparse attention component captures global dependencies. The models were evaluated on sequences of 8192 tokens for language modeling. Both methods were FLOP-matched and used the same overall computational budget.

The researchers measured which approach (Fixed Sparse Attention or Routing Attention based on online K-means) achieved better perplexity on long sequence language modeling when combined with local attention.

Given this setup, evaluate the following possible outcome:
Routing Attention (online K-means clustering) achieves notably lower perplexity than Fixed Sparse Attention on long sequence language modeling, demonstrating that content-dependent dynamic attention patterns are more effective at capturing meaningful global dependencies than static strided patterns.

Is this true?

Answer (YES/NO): NO